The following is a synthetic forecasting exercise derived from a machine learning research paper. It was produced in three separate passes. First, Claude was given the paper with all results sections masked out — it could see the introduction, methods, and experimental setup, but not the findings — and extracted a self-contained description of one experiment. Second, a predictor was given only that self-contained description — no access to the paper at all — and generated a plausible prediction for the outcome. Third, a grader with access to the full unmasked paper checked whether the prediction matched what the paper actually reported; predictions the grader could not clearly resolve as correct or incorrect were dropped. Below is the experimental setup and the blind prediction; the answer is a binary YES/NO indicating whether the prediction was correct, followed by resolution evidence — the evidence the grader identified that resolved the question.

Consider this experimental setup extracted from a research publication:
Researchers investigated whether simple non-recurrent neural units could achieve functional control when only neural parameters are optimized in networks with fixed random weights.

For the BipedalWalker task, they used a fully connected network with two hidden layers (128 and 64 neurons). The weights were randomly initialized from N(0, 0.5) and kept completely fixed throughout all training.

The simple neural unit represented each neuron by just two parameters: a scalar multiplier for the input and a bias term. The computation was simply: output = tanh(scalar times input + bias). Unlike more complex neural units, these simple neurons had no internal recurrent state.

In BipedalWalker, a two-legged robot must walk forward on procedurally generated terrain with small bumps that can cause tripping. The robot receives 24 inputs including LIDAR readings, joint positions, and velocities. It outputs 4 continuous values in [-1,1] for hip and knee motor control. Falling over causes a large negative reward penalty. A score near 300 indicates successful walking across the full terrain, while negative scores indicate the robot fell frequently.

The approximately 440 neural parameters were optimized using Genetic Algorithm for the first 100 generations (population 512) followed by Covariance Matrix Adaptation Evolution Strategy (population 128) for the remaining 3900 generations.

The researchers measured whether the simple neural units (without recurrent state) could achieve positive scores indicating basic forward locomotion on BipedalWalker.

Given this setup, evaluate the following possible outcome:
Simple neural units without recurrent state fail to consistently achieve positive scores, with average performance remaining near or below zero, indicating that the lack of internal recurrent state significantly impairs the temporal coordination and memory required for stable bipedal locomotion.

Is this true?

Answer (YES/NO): NO